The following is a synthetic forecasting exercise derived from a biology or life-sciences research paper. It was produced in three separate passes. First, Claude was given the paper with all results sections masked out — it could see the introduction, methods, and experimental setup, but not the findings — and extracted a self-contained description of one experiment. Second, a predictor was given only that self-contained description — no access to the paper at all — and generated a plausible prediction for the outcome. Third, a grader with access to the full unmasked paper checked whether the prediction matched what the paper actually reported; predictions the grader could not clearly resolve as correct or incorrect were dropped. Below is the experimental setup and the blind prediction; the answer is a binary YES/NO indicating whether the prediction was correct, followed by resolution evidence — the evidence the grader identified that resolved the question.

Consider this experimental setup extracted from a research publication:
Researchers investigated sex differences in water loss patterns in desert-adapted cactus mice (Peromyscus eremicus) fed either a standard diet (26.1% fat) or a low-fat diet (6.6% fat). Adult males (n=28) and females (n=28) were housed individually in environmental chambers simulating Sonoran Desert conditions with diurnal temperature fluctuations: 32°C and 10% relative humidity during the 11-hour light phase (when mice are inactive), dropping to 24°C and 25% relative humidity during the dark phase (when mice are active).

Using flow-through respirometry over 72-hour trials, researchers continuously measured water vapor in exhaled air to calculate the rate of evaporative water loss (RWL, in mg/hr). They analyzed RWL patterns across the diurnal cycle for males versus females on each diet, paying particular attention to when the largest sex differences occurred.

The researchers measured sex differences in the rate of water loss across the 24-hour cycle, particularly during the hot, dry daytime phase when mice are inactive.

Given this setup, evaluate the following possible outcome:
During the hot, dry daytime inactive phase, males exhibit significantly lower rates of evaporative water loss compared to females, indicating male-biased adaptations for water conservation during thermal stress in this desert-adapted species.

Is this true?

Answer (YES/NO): NO